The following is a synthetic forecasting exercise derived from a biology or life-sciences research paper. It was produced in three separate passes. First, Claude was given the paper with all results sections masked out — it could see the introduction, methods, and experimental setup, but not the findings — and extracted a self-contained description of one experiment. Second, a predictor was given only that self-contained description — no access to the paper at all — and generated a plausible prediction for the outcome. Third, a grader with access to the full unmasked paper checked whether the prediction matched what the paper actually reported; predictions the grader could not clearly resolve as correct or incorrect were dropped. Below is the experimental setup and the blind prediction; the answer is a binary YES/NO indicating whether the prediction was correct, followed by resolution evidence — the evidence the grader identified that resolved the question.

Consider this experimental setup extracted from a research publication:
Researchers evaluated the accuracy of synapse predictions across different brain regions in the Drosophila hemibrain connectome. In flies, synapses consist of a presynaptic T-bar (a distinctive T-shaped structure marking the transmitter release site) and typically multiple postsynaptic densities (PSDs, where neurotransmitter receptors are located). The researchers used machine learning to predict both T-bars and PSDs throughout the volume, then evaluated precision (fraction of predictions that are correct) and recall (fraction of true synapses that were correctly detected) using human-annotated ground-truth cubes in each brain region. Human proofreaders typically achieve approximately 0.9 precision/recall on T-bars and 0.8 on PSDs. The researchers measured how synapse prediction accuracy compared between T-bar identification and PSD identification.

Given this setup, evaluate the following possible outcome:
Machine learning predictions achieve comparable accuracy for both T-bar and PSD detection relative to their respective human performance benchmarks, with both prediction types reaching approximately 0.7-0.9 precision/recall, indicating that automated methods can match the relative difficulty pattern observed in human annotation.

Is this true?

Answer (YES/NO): NO